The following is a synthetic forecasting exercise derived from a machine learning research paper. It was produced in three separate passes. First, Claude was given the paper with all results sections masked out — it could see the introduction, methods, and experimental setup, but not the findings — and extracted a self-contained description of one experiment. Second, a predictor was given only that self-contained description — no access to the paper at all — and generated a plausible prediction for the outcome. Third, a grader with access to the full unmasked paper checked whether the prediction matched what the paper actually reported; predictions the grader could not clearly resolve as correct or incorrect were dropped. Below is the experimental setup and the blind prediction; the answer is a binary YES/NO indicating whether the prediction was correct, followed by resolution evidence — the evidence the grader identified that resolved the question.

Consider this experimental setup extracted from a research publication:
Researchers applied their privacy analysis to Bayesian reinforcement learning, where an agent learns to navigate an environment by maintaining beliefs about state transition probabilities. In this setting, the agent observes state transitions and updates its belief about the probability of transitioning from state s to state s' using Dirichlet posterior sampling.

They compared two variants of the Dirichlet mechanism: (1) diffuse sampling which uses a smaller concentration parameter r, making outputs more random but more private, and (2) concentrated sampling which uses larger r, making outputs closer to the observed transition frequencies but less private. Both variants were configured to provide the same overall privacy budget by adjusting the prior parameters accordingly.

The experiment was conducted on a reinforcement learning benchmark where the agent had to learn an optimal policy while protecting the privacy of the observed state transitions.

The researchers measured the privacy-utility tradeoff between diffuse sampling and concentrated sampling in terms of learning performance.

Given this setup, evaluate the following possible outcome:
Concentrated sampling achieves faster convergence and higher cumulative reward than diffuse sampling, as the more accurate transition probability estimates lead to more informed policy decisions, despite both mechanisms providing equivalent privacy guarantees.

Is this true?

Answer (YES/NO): NO